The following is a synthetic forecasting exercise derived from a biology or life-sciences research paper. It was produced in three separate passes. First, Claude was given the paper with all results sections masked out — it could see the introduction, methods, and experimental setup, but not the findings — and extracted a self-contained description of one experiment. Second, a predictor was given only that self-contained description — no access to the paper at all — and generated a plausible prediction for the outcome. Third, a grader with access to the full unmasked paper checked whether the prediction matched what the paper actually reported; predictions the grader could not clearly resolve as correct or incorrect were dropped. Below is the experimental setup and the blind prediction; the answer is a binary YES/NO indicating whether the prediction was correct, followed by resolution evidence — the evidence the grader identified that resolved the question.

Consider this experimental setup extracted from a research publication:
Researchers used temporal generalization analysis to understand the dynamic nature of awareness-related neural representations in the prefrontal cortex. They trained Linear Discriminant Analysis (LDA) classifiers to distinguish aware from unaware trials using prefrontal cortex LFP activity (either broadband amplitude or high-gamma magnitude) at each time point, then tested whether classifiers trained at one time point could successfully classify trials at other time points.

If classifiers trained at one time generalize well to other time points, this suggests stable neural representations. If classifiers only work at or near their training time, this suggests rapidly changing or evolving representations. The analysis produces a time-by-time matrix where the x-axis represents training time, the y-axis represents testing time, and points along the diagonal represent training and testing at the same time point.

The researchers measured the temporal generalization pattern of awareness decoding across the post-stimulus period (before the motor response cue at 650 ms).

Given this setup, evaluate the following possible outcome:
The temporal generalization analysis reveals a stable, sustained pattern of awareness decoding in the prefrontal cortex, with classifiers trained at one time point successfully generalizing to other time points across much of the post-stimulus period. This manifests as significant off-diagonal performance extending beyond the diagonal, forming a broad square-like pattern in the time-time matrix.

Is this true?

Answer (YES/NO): NO